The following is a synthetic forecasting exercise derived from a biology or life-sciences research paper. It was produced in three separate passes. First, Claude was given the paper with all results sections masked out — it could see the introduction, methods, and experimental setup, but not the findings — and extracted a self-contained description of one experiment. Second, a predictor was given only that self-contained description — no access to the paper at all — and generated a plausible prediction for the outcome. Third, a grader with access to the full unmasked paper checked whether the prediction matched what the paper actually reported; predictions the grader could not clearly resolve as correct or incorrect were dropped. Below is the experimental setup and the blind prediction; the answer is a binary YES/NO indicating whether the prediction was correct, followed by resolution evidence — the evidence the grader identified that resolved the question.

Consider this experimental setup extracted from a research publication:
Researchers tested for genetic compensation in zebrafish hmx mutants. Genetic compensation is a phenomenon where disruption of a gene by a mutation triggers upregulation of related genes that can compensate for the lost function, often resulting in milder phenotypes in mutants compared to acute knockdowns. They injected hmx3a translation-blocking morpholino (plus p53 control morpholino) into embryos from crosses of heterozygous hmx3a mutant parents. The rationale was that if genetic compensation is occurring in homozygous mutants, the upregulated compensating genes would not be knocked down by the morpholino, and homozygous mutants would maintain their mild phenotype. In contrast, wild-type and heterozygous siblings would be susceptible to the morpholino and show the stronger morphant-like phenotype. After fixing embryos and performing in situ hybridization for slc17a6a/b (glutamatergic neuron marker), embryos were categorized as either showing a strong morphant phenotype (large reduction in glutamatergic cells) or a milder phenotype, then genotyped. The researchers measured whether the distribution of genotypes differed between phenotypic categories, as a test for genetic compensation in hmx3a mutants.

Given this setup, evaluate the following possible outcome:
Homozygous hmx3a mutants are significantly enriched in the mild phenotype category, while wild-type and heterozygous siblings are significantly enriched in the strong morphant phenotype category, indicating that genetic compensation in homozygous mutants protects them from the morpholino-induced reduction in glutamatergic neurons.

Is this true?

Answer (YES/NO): NO